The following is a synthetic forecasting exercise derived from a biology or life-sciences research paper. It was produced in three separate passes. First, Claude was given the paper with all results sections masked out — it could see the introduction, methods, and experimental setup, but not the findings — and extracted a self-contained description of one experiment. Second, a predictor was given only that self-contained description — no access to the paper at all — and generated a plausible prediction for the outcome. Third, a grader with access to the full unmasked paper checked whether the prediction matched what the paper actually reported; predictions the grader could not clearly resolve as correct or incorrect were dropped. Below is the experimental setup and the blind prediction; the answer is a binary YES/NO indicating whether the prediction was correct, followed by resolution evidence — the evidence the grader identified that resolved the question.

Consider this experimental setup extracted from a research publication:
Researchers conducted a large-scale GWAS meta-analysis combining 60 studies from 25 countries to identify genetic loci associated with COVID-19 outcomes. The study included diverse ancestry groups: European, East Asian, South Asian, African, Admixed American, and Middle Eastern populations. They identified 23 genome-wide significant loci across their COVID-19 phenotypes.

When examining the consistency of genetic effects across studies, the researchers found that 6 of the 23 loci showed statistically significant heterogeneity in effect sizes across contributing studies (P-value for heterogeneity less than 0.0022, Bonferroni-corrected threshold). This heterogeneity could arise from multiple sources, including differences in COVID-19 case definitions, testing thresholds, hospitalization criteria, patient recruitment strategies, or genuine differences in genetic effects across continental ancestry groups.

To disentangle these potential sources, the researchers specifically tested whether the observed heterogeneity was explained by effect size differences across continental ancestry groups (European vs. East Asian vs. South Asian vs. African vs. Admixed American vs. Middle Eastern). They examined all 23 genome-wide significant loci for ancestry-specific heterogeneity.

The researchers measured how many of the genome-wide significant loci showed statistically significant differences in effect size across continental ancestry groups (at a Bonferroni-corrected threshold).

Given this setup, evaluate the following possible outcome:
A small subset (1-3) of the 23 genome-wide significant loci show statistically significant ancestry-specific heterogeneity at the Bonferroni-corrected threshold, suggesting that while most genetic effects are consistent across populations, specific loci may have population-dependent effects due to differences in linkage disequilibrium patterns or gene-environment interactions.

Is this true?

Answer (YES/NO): YES